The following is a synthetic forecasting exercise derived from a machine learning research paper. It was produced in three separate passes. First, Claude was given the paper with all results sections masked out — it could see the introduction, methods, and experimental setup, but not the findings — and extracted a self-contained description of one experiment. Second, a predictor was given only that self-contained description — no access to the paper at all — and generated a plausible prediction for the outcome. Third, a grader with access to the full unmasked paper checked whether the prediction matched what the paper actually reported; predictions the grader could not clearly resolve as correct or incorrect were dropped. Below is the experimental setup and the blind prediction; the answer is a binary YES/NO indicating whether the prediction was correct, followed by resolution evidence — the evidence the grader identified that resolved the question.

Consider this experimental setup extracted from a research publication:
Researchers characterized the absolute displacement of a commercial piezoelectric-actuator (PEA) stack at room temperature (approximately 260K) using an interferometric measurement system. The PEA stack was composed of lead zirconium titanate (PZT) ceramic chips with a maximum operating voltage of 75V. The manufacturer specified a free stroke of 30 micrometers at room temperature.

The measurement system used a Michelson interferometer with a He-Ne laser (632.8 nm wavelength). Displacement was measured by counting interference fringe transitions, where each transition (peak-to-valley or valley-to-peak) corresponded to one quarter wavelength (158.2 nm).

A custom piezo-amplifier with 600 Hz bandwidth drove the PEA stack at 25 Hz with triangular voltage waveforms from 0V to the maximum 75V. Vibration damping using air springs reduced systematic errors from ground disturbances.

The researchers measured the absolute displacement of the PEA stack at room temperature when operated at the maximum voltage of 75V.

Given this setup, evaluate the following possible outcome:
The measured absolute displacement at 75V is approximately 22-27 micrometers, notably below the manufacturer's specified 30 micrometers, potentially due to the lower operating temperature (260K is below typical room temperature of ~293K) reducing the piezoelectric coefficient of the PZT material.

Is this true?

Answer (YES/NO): YES